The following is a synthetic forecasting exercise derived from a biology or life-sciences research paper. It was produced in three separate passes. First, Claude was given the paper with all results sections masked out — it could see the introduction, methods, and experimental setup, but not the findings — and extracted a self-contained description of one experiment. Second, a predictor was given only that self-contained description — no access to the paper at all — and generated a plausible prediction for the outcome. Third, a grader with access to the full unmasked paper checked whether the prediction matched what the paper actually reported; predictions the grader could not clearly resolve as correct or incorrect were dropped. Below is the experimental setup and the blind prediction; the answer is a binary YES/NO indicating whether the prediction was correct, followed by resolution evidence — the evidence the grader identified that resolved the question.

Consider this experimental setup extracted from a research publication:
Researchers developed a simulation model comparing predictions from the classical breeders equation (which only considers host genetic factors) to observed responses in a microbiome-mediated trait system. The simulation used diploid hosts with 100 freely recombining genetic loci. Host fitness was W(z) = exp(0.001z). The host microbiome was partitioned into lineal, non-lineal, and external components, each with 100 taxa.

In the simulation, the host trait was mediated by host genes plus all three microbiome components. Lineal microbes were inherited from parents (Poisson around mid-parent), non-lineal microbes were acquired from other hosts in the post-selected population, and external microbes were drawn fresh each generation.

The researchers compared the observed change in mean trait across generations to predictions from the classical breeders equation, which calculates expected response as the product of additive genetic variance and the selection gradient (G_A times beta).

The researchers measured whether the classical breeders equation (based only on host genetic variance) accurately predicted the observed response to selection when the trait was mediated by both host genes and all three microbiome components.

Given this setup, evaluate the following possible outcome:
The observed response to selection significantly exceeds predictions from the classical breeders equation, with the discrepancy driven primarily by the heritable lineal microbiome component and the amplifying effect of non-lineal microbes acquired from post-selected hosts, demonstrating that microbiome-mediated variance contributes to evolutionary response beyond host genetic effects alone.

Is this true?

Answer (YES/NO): YES